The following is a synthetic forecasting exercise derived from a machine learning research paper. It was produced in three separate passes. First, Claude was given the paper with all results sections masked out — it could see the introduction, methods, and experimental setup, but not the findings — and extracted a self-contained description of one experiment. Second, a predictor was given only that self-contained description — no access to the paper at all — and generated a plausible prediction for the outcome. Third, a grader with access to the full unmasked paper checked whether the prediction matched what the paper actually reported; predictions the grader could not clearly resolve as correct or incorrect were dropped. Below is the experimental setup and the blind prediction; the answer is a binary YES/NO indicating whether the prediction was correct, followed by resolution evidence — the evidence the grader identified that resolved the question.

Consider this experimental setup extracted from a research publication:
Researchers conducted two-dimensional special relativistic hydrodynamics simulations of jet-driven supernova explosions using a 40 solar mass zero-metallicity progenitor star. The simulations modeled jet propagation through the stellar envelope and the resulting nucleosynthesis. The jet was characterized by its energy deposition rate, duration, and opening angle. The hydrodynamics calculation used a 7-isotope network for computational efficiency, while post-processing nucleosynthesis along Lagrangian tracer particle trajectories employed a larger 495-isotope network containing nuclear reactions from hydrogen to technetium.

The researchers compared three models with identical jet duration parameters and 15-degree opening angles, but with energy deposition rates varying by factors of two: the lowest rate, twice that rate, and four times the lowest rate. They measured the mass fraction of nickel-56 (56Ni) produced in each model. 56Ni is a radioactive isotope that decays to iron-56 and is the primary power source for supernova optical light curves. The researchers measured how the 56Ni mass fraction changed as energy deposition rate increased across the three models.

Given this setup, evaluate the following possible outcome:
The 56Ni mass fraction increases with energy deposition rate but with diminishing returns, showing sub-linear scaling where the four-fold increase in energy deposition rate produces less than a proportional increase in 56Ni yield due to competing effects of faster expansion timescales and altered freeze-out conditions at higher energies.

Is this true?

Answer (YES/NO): NO